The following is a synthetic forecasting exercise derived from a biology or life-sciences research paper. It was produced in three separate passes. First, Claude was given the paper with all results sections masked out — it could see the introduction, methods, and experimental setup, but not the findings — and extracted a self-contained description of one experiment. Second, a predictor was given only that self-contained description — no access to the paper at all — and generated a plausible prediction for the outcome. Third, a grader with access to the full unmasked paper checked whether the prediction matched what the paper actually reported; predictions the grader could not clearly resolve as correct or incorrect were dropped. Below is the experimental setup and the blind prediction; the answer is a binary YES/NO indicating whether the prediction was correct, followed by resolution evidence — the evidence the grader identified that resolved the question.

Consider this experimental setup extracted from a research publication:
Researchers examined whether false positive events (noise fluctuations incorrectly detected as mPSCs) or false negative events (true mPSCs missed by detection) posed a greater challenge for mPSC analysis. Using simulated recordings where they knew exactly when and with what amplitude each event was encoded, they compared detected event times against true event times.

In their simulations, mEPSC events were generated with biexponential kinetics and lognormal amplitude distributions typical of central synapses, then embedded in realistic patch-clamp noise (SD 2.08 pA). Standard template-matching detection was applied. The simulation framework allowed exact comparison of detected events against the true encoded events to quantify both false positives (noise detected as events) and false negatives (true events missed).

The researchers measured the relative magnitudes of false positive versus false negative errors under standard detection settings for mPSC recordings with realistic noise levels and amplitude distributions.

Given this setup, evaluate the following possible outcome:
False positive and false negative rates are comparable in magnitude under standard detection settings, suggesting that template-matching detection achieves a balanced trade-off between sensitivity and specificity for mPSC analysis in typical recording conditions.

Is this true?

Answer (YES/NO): NO